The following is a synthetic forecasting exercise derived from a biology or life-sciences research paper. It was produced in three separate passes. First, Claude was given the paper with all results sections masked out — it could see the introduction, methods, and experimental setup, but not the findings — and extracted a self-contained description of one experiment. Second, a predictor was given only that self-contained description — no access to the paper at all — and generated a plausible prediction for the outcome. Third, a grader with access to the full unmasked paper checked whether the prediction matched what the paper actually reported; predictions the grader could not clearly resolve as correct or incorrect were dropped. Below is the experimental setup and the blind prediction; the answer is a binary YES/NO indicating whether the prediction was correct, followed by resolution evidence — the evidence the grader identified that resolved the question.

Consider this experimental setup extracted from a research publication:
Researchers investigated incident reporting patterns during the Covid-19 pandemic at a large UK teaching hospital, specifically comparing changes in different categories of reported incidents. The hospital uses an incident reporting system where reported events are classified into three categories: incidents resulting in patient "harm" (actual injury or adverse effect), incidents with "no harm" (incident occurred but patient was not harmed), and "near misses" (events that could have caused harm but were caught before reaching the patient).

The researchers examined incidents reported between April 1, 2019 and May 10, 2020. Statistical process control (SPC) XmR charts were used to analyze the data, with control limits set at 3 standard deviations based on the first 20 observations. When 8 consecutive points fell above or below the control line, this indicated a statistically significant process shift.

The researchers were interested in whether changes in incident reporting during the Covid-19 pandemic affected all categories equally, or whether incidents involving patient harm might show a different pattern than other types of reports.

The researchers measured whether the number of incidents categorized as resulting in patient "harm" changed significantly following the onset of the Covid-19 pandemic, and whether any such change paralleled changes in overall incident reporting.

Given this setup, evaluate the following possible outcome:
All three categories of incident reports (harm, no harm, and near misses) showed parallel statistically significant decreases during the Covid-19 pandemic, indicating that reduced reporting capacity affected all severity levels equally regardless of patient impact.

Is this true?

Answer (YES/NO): NO